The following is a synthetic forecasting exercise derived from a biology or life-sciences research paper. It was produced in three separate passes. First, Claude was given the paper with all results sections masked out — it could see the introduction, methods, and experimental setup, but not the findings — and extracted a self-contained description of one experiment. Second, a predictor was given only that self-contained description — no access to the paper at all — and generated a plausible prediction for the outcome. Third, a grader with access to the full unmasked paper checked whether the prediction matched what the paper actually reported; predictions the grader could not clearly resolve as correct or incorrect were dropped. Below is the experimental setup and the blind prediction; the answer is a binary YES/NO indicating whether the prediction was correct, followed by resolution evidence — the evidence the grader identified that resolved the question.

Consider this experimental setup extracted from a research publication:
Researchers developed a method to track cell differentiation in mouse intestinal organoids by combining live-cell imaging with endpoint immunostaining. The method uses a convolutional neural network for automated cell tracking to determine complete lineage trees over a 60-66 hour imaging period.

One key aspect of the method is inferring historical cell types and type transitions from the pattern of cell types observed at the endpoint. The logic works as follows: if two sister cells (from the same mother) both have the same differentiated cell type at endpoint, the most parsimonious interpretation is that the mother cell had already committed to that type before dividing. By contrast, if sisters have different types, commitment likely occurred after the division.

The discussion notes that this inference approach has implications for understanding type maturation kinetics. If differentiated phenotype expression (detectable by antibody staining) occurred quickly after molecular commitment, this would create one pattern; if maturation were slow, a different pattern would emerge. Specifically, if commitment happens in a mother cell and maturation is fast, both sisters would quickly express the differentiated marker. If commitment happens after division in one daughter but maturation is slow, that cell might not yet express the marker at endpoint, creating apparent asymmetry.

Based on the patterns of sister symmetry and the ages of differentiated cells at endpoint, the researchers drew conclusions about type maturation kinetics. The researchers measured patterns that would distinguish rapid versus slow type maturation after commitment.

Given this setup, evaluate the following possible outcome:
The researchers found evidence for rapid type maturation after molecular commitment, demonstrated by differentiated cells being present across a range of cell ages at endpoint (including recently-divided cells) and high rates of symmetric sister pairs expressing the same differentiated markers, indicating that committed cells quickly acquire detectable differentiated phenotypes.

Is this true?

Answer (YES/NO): NO